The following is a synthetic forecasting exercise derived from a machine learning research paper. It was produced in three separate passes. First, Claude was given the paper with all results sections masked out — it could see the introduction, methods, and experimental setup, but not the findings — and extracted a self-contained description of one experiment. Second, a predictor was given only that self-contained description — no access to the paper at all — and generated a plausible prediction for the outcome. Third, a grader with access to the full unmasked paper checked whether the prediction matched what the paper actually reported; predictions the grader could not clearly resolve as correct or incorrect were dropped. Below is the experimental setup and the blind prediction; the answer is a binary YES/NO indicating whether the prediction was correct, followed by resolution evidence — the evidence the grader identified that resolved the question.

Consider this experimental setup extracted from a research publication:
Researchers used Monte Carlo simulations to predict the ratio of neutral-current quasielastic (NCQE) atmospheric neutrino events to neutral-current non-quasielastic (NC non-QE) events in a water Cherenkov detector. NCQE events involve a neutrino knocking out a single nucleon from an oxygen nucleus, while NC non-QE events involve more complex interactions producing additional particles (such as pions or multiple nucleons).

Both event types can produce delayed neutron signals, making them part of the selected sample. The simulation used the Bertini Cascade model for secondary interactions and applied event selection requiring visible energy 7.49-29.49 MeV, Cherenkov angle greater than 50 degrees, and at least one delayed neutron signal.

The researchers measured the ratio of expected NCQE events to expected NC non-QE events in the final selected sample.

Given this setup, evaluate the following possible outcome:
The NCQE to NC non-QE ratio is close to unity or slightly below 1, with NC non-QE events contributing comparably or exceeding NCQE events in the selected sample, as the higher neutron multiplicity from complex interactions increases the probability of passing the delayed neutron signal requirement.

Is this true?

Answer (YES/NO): NO